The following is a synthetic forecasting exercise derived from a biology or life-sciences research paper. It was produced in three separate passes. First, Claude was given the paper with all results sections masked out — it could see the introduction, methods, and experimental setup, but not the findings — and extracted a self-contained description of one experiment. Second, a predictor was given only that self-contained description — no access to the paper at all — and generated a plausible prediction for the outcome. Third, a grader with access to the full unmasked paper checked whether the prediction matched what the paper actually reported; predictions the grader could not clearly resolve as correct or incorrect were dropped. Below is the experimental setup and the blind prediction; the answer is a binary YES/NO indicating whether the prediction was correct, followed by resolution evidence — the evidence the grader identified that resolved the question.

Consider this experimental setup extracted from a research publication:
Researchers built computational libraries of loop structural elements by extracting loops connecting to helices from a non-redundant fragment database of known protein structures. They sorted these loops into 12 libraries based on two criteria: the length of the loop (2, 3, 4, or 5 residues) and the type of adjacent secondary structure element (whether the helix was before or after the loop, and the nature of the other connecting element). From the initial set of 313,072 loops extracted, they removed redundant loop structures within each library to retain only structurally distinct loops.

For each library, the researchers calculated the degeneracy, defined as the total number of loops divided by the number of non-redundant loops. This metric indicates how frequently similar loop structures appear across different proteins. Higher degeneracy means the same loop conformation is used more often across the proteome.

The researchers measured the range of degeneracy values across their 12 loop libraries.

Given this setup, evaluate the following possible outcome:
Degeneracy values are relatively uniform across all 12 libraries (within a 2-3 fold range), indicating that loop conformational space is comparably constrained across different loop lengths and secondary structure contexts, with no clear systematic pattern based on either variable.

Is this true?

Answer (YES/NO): NO